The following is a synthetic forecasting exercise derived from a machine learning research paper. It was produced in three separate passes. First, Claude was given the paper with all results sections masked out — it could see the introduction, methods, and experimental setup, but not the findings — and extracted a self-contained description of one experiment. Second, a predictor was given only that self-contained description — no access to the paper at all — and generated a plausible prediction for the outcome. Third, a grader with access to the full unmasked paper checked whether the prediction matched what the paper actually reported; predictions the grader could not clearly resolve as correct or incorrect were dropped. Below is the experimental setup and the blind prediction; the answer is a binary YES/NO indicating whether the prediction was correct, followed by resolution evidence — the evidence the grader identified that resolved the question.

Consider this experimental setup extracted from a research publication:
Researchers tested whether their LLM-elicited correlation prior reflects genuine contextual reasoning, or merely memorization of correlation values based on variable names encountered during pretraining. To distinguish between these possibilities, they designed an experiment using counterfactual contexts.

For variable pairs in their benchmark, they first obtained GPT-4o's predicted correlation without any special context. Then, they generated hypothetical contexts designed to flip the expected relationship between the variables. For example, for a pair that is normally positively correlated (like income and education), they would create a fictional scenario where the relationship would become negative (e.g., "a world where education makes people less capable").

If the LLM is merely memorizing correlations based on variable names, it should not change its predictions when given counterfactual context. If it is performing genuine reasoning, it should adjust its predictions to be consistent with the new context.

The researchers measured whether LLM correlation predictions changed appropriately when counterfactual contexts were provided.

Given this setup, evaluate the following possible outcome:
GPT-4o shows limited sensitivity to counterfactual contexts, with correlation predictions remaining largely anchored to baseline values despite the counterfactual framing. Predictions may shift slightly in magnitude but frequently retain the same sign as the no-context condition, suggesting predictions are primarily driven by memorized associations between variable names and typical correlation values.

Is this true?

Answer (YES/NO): NO